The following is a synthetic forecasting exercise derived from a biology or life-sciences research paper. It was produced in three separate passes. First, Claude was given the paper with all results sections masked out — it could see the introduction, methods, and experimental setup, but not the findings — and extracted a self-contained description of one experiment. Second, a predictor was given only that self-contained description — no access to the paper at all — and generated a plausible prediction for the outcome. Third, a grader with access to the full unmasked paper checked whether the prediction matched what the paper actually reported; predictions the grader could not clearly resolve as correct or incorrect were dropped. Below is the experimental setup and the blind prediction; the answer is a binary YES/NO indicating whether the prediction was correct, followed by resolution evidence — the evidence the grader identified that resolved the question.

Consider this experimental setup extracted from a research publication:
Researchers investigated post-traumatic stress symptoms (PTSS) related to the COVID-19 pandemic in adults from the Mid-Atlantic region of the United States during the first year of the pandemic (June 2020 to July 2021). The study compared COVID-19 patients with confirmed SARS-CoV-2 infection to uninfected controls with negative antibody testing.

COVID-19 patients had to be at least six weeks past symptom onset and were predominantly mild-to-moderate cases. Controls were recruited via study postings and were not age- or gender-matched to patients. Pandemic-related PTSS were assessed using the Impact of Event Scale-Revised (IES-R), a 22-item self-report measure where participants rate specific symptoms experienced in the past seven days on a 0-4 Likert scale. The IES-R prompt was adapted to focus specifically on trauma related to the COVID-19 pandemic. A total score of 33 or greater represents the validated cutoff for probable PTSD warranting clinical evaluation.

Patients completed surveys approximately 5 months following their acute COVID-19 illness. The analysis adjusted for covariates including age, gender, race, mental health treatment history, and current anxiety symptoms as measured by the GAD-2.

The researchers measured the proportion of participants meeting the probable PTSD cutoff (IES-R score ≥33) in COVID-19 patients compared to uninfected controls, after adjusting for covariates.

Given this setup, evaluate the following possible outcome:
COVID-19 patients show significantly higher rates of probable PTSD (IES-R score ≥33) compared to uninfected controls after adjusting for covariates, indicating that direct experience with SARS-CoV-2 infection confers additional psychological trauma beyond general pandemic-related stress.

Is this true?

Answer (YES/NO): YES